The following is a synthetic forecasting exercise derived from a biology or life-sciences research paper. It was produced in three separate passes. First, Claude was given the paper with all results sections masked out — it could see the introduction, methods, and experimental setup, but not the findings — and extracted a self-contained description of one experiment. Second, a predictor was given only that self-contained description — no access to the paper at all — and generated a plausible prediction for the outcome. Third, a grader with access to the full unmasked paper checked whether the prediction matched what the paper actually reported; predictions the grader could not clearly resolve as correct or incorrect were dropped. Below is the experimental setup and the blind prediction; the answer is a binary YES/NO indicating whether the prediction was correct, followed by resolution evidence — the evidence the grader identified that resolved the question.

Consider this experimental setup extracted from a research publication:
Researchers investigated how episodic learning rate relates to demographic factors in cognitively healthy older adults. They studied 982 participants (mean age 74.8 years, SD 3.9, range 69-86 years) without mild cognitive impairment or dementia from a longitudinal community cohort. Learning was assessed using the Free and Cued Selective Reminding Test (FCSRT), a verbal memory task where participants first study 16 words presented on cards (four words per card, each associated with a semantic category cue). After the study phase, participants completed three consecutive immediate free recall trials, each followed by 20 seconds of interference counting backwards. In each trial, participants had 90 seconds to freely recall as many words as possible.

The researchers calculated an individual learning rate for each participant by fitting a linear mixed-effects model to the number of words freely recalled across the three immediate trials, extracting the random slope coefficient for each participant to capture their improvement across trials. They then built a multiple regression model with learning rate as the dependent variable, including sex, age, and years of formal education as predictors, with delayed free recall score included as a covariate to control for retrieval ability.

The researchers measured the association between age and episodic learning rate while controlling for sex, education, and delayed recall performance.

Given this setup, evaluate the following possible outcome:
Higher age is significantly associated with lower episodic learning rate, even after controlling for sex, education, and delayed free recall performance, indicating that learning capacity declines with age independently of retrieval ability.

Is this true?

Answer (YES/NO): YES